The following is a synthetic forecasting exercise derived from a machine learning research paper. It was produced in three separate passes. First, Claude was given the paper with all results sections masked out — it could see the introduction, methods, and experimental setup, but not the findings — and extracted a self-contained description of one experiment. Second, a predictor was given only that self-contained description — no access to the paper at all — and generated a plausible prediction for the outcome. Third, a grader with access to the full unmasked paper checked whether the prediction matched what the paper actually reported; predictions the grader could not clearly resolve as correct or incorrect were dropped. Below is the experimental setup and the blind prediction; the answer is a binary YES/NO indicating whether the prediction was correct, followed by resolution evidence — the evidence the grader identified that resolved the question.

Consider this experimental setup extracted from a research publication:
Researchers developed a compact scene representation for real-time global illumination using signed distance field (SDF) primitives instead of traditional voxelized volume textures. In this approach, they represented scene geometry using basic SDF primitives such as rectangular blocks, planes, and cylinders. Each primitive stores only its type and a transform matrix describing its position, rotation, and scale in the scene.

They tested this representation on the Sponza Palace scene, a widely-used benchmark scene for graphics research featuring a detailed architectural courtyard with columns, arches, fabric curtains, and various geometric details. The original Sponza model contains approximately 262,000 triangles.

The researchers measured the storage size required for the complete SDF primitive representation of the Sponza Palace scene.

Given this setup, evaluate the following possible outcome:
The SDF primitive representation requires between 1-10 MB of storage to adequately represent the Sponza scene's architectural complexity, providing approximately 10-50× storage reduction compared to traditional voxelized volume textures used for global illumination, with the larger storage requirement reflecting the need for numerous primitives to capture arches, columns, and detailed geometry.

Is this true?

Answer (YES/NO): NO